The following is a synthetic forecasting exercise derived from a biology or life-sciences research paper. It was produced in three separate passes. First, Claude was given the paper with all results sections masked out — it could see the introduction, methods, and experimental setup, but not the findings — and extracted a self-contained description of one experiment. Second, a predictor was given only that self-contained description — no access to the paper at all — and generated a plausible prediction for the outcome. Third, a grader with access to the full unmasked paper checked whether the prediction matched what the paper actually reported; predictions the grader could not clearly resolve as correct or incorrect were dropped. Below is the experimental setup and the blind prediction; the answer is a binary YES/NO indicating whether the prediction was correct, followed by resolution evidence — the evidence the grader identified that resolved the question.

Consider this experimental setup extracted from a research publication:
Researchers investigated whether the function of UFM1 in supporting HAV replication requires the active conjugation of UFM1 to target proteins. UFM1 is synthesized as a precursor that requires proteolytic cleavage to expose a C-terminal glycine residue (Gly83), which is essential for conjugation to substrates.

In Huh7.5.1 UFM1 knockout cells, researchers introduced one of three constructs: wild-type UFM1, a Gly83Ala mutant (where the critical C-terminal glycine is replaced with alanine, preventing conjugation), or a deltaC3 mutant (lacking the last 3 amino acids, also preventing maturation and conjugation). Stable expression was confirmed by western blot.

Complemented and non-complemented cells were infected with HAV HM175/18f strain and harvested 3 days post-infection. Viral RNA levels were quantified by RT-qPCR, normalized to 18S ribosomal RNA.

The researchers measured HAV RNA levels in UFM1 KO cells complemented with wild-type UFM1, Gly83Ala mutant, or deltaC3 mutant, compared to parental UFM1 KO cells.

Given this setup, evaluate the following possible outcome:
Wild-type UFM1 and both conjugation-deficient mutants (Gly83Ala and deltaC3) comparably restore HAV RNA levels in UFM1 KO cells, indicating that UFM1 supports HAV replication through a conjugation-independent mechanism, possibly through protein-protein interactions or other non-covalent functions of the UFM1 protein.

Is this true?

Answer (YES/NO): NO